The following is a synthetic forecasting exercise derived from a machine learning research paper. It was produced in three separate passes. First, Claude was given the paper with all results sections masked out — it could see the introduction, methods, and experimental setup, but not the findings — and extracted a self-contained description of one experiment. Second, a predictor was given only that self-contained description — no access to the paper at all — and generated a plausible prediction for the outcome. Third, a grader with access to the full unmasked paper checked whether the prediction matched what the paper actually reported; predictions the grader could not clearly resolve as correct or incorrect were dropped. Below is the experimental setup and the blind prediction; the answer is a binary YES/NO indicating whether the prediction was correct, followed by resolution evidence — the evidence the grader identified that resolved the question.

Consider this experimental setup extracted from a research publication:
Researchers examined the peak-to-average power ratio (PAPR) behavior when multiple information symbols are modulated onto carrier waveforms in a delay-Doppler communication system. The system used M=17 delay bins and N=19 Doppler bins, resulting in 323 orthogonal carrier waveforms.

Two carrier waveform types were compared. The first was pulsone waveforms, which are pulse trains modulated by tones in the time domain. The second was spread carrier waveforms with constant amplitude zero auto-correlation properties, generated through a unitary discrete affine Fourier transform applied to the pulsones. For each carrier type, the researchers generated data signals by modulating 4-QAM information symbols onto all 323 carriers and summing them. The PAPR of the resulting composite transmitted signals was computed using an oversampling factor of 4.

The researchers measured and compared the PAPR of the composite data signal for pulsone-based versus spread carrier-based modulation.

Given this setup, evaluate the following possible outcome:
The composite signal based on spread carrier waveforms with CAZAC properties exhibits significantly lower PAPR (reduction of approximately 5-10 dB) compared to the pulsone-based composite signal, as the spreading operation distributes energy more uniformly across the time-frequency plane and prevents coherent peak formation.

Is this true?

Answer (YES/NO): NO